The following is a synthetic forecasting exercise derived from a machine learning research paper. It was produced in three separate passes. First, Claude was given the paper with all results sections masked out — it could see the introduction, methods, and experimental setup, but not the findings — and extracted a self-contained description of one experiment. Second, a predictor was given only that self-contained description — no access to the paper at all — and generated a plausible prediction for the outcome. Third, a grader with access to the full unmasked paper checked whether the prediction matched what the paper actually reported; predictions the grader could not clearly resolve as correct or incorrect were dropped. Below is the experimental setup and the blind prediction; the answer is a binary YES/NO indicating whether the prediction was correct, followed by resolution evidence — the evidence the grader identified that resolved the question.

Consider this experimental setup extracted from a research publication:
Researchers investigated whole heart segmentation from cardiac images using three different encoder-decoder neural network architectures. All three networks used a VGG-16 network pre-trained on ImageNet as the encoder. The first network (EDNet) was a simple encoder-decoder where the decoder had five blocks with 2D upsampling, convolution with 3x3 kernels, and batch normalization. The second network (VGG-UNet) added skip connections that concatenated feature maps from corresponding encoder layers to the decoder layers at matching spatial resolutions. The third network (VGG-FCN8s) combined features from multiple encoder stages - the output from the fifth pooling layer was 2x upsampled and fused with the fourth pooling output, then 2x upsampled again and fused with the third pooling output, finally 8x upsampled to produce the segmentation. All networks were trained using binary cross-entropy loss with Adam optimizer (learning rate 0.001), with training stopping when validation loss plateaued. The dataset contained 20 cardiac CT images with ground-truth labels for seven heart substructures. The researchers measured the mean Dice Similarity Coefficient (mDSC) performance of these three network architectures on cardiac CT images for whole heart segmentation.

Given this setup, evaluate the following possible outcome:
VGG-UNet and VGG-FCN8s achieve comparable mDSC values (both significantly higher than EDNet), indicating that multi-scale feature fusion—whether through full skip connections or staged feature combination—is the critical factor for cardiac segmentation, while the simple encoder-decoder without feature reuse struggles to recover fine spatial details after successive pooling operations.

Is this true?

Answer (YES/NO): YES